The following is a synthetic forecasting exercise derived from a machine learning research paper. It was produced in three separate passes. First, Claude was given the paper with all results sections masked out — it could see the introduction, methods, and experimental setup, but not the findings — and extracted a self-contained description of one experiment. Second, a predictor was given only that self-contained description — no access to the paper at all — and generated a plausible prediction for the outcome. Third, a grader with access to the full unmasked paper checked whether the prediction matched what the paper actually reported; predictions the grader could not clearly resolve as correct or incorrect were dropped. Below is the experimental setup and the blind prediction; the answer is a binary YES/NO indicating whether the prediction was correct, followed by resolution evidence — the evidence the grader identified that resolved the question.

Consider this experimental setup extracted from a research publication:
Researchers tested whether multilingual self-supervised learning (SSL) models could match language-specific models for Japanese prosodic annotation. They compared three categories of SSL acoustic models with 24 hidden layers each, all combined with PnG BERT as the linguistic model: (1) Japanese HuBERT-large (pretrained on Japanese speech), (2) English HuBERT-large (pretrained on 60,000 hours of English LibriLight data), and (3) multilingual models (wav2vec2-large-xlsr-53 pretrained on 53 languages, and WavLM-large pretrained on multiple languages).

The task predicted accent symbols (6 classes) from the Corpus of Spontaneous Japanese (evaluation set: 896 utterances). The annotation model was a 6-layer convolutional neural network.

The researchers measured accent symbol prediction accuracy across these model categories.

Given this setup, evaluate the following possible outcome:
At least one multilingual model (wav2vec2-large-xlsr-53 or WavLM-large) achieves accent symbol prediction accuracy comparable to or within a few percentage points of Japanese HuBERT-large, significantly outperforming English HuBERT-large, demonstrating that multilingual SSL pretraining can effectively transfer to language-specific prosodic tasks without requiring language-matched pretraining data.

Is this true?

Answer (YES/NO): NO